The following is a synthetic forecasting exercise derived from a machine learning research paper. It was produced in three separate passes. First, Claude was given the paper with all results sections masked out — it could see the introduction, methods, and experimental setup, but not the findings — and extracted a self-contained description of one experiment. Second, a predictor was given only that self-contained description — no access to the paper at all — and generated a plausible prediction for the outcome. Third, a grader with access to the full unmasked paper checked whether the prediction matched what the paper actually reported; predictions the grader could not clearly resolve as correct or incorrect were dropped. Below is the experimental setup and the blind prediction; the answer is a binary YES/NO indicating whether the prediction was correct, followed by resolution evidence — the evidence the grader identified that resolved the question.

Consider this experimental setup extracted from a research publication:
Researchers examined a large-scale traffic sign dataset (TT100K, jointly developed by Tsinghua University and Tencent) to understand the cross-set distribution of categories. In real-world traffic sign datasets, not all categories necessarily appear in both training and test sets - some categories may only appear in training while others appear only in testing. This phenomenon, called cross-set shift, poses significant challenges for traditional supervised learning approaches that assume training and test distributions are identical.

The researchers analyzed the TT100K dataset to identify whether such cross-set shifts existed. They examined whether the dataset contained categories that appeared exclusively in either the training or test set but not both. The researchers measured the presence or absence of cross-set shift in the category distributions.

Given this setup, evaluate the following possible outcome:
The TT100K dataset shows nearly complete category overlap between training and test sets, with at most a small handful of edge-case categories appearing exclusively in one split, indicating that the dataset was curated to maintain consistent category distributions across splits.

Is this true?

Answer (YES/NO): NO